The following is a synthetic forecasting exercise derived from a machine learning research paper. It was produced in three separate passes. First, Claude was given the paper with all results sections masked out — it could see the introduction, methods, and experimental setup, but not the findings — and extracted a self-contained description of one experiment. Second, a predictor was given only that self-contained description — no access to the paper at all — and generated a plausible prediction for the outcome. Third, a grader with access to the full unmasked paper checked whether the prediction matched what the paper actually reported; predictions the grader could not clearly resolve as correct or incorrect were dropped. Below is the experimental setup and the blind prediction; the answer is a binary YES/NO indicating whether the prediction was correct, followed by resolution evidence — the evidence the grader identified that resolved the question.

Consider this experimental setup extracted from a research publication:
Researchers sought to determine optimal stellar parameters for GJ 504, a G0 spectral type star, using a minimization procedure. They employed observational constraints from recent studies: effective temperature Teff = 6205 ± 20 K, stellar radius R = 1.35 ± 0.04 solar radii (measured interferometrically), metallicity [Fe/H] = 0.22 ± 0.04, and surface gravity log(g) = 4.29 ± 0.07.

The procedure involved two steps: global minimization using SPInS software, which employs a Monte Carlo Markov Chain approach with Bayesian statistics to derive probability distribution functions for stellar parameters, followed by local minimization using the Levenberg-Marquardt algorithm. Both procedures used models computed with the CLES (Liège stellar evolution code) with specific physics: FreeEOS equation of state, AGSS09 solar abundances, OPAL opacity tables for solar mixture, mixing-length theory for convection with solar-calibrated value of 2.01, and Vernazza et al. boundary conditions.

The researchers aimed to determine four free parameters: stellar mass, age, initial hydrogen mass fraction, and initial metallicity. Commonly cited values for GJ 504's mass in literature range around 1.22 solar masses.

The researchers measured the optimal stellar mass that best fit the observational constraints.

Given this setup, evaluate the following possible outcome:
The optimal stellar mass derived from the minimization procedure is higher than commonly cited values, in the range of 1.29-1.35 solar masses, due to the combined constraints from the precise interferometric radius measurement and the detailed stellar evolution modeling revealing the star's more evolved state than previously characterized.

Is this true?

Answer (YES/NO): YES